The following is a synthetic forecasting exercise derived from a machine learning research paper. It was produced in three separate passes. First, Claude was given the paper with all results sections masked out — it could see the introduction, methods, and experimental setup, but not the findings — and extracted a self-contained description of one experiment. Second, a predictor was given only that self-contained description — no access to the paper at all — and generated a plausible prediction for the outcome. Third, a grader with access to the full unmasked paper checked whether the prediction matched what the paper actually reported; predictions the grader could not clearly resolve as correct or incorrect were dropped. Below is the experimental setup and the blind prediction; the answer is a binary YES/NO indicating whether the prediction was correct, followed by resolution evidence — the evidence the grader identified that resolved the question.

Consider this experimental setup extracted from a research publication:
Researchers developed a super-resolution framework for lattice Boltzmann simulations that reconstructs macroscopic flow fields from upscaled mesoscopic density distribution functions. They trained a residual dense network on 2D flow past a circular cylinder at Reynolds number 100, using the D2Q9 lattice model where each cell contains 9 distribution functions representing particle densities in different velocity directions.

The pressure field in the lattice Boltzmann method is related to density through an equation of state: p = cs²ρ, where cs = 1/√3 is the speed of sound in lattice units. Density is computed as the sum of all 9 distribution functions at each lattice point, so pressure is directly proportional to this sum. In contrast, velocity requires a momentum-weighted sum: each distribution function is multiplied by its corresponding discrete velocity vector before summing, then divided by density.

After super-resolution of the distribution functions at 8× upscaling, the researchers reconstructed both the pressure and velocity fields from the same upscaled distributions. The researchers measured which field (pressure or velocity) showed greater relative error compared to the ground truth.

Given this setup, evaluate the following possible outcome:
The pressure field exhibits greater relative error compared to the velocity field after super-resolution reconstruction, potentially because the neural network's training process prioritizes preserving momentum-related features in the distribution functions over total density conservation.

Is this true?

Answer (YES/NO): YES